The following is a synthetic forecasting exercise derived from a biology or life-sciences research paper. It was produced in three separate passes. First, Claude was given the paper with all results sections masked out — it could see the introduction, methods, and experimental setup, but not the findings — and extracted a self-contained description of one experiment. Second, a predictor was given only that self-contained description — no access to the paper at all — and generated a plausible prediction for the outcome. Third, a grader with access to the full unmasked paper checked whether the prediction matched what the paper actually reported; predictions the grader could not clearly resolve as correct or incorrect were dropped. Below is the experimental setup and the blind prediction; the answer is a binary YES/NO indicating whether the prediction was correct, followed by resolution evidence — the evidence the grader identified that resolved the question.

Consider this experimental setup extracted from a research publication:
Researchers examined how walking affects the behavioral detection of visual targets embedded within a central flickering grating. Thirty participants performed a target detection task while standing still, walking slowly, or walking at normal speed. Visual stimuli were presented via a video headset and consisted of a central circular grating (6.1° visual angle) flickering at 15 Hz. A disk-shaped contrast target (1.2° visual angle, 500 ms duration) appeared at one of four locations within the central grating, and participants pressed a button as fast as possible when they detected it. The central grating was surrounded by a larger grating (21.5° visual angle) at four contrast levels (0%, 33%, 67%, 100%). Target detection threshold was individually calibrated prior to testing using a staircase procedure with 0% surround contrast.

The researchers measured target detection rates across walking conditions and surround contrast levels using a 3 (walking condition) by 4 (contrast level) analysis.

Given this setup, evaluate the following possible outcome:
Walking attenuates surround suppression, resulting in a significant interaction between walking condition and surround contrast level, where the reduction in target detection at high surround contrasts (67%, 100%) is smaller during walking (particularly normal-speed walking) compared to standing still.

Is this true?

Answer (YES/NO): NO